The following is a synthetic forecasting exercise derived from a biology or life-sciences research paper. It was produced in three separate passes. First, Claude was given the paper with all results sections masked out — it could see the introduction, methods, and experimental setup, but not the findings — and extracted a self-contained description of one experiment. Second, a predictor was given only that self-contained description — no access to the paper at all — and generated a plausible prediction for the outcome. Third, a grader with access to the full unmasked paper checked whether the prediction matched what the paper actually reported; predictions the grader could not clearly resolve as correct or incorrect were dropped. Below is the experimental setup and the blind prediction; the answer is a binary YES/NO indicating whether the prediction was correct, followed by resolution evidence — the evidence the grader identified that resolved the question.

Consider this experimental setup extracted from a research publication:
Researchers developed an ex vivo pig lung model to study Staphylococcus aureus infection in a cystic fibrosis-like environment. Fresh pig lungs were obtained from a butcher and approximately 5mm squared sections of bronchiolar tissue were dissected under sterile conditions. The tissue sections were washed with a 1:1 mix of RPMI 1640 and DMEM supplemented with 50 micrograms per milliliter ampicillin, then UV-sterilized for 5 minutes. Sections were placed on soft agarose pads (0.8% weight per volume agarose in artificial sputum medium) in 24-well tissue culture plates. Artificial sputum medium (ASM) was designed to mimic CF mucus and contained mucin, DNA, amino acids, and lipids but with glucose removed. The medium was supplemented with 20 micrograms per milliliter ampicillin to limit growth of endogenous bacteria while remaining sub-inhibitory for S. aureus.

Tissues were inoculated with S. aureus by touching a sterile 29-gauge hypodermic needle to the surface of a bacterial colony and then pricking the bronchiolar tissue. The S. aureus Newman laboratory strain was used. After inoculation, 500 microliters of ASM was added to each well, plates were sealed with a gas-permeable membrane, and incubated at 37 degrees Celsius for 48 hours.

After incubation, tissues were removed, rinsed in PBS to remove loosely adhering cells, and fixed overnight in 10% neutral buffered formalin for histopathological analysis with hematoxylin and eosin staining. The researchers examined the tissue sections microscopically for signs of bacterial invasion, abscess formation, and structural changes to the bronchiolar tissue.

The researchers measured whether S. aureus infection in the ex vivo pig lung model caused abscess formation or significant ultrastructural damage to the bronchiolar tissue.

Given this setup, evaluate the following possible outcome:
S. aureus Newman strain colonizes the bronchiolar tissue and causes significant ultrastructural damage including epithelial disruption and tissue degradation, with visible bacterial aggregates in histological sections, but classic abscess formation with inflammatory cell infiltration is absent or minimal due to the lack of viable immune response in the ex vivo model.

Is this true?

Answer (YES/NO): NO